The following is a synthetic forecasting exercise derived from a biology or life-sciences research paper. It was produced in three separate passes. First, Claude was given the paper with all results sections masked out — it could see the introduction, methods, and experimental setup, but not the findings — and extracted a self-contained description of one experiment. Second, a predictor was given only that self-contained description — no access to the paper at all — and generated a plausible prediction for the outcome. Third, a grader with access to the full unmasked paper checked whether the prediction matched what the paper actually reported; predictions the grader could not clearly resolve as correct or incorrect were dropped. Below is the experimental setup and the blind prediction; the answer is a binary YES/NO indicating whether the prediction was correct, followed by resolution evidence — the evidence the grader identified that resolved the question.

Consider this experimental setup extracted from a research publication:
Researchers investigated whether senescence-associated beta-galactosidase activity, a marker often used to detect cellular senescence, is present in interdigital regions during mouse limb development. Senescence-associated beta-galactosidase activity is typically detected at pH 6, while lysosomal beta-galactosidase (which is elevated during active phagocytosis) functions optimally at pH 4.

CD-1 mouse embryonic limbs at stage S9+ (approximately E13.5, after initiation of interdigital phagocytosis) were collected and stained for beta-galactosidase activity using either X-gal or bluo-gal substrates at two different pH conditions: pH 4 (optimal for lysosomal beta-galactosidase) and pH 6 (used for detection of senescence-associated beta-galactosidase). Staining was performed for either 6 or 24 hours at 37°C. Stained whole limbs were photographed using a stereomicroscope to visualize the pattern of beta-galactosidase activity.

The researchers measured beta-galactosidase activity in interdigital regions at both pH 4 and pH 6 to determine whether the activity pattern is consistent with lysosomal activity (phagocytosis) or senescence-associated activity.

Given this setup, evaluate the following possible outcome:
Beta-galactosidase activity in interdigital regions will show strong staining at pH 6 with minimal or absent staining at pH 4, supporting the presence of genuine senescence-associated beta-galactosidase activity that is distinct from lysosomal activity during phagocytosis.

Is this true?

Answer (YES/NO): NO